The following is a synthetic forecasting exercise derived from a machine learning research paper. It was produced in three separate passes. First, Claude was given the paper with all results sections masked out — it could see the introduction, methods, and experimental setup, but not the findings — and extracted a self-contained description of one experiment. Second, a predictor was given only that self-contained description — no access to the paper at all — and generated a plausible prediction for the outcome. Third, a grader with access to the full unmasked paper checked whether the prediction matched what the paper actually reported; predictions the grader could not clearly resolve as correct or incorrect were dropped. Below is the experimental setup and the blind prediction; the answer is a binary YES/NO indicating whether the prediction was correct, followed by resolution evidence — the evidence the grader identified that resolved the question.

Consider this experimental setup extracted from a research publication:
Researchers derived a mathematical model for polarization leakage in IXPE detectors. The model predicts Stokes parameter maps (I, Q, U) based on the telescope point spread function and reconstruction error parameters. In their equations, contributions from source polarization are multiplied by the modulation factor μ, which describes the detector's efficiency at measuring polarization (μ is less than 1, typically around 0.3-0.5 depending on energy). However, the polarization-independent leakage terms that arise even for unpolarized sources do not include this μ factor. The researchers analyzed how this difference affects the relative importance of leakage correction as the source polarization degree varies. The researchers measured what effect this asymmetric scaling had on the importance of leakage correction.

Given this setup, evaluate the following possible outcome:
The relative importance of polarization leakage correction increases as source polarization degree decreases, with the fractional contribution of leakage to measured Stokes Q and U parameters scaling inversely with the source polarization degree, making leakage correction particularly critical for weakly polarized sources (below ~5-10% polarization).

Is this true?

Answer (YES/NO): NO